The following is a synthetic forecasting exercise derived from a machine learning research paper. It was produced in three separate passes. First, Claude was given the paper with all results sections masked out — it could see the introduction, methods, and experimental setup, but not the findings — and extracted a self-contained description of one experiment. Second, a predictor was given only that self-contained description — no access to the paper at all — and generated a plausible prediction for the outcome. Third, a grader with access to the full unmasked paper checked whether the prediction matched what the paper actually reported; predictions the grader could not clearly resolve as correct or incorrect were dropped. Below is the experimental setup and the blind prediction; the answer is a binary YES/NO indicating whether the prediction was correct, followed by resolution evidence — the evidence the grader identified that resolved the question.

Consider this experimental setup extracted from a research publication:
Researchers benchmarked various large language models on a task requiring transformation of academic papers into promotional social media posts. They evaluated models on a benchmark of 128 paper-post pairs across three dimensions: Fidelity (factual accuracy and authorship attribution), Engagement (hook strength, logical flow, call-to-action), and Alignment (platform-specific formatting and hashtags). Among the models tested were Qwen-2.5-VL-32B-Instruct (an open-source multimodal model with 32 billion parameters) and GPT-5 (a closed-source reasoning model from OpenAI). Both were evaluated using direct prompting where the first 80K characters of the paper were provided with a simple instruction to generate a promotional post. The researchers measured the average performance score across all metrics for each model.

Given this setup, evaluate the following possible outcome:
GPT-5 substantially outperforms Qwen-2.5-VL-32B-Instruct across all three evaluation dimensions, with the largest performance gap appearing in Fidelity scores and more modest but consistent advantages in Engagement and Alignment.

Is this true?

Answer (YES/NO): NO